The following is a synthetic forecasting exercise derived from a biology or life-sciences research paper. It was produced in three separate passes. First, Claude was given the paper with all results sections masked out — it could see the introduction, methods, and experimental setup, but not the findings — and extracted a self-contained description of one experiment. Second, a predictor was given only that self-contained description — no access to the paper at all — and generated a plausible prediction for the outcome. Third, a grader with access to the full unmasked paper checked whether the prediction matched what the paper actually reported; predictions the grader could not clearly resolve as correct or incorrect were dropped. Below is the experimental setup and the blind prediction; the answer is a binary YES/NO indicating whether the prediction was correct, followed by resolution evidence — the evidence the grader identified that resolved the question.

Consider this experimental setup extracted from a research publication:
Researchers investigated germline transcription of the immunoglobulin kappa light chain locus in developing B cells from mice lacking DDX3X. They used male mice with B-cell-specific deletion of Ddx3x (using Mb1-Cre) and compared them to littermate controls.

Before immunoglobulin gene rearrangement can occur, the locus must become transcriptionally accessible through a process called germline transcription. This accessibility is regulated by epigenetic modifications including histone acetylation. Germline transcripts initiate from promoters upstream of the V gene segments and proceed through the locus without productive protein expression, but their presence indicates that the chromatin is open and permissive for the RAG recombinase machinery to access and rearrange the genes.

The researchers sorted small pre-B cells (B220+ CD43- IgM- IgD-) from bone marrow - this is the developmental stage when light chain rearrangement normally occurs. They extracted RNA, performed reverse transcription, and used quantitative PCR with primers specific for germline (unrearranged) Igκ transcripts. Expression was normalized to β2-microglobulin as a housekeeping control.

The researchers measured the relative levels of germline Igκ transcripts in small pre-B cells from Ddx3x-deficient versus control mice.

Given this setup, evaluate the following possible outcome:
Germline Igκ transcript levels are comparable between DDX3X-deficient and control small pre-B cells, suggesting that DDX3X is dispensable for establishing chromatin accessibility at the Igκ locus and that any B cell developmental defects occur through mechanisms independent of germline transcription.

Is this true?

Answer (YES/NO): NO